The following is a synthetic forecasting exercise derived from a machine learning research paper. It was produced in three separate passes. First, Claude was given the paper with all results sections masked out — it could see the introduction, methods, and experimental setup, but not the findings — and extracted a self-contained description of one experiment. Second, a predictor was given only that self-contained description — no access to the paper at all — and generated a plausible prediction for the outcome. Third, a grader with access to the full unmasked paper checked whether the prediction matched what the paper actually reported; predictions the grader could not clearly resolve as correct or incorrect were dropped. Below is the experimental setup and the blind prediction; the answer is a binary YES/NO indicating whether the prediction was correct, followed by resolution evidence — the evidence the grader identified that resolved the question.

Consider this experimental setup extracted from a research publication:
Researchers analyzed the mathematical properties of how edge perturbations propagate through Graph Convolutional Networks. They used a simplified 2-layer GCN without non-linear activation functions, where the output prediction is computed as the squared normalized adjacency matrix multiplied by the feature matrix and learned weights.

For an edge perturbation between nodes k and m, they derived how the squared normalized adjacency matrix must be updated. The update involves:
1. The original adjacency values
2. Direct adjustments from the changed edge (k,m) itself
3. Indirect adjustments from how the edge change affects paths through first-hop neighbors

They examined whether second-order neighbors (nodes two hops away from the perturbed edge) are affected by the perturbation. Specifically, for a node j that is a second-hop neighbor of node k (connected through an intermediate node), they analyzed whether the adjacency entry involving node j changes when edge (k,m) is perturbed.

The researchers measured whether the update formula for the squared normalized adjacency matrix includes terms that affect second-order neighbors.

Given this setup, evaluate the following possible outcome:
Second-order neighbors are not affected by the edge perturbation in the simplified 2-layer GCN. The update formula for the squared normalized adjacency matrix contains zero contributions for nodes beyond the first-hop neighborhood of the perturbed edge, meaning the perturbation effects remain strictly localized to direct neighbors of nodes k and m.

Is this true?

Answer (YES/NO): NO